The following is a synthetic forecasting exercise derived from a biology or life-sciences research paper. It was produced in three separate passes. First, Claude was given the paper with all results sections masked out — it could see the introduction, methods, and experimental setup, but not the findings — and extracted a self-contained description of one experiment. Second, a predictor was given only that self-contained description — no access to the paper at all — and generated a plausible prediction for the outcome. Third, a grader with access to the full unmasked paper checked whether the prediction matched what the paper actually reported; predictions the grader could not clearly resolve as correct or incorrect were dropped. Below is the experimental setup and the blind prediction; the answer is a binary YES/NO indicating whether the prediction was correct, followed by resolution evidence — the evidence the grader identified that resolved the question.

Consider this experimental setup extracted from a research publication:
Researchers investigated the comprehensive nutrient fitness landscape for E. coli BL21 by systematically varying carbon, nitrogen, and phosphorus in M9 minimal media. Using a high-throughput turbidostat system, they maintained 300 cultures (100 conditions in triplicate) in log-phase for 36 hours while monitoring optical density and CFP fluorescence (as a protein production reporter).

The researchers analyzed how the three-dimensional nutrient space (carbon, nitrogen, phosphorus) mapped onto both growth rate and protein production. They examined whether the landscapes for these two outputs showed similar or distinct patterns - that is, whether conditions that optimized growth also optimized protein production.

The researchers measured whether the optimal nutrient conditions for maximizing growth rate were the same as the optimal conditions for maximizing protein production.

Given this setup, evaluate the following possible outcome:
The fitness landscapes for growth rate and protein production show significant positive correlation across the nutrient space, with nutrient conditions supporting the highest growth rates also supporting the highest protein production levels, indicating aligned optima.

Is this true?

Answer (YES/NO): NO